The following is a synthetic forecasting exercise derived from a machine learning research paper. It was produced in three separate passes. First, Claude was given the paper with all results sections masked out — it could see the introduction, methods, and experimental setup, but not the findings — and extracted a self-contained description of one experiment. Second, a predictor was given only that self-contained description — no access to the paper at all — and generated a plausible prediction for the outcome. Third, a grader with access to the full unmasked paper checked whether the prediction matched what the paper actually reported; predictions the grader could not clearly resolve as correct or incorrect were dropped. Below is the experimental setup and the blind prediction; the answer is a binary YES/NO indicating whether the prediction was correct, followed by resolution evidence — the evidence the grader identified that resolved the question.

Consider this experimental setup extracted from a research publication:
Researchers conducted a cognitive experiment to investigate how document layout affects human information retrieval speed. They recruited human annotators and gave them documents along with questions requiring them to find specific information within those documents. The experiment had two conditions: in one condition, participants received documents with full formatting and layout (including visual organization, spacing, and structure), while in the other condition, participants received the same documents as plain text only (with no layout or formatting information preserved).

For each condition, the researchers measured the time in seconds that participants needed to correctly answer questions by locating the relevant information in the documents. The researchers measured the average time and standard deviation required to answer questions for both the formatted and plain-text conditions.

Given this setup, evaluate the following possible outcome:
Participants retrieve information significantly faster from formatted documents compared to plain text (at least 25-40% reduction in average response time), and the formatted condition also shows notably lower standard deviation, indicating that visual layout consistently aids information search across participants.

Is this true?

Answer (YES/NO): NO